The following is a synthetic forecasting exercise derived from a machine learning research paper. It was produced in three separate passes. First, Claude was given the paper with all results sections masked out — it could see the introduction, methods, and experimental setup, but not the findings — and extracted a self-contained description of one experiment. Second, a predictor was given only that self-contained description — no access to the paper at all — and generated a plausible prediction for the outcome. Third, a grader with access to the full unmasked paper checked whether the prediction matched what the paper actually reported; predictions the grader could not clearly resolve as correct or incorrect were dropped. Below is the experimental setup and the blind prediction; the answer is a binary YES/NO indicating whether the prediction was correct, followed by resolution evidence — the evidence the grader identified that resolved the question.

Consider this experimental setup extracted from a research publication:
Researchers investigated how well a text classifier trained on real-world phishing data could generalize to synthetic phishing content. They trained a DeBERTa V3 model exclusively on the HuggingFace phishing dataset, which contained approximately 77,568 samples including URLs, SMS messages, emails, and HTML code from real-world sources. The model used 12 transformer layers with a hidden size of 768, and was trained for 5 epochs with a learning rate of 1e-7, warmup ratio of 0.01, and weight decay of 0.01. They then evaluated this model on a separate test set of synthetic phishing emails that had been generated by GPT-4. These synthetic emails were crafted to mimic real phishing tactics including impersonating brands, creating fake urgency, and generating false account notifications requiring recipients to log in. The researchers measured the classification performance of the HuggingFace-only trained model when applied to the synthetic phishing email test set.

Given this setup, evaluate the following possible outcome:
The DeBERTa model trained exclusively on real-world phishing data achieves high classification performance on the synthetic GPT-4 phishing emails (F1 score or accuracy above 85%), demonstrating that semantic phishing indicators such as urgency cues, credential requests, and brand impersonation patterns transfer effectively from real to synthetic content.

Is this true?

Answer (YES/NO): NO